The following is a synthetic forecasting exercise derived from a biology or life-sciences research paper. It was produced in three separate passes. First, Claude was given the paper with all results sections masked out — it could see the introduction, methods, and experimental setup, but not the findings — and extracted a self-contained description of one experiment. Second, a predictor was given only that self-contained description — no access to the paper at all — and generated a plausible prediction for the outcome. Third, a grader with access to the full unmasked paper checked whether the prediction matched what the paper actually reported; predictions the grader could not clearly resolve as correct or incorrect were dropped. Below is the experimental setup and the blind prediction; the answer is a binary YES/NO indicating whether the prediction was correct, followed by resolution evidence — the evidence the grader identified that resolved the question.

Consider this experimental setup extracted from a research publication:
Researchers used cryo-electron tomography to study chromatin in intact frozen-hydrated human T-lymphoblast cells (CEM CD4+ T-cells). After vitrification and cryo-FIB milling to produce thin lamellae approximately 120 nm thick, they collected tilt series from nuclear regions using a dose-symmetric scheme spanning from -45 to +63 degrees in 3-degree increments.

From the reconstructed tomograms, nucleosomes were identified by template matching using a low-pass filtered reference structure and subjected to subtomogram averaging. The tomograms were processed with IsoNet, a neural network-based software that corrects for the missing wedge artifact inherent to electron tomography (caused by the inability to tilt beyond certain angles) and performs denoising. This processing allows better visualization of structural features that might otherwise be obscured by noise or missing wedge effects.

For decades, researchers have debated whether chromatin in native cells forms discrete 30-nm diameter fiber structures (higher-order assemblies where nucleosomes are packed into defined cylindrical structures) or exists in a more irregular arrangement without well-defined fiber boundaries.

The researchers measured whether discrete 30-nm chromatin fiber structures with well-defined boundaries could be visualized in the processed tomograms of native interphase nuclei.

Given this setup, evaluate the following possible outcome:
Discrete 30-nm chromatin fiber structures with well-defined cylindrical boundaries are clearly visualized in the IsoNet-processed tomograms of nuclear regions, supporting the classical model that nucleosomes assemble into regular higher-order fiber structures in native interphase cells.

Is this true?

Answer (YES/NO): NO